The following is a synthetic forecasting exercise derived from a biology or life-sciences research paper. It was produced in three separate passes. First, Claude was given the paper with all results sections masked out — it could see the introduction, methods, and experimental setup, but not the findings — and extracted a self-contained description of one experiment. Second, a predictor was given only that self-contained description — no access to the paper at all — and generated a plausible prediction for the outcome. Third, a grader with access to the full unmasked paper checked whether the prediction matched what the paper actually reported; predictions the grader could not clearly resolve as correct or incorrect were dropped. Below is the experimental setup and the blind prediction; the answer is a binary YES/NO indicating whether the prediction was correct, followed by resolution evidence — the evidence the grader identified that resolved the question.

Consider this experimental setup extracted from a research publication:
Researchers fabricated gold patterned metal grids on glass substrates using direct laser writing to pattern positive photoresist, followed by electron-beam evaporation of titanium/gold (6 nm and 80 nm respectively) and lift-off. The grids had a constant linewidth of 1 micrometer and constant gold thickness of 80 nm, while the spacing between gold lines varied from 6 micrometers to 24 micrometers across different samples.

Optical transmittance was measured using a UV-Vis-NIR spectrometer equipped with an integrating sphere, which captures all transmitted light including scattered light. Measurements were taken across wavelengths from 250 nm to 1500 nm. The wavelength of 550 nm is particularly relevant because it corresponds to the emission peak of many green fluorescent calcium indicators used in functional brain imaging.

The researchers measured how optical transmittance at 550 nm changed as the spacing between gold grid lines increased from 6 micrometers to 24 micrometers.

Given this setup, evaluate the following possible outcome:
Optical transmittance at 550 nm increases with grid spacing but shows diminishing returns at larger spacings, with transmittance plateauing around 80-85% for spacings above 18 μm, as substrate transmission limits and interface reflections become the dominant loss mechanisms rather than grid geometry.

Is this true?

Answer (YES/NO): NO